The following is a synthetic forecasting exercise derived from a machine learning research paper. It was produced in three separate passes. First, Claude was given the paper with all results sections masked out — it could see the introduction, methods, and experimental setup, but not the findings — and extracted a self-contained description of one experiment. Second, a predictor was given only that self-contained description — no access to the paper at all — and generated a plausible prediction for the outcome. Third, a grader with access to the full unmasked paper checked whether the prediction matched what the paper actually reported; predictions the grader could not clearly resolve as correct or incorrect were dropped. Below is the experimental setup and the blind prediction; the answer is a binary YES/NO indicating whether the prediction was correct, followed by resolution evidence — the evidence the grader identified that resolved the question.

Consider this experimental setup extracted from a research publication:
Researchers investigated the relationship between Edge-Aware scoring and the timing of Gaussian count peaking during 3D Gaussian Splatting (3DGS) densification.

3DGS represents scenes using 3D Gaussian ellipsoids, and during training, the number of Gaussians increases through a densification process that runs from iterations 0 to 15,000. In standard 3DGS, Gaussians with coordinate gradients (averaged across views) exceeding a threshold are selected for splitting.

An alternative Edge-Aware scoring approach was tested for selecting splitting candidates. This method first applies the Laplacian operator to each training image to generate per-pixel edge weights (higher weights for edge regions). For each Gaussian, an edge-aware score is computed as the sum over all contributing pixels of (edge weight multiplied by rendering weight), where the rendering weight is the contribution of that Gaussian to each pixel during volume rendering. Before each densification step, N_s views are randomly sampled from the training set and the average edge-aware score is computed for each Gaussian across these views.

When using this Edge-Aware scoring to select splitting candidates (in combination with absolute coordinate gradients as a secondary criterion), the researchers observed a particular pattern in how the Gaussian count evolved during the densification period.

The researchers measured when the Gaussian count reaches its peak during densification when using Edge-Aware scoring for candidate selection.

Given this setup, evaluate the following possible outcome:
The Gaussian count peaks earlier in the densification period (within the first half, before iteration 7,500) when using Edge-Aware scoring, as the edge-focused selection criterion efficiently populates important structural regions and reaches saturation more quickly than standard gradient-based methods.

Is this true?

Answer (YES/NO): YES